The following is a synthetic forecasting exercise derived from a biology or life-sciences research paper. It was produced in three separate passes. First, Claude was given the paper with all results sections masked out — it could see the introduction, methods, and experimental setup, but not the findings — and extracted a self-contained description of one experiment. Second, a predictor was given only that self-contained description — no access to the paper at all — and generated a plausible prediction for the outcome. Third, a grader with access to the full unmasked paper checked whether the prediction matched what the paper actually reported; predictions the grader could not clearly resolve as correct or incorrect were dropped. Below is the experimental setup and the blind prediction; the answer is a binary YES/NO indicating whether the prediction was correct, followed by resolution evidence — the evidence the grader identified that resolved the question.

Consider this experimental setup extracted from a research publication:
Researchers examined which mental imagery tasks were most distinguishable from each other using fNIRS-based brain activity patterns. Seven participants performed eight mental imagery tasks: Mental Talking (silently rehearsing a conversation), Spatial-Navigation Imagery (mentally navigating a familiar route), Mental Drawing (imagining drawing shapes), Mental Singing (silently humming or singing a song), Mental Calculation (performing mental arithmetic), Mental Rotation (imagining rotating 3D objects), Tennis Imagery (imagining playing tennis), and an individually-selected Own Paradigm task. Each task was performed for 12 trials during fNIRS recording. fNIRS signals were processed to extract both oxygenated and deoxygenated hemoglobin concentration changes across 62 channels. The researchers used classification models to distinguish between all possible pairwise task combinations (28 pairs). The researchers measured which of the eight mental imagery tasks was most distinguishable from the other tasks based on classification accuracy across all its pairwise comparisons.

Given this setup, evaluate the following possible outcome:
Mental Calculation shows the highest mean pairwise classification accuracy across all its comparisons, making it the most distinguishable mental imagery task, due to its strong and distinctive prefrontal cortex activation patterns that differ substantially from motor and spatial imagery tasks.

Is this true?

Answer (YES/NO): NO